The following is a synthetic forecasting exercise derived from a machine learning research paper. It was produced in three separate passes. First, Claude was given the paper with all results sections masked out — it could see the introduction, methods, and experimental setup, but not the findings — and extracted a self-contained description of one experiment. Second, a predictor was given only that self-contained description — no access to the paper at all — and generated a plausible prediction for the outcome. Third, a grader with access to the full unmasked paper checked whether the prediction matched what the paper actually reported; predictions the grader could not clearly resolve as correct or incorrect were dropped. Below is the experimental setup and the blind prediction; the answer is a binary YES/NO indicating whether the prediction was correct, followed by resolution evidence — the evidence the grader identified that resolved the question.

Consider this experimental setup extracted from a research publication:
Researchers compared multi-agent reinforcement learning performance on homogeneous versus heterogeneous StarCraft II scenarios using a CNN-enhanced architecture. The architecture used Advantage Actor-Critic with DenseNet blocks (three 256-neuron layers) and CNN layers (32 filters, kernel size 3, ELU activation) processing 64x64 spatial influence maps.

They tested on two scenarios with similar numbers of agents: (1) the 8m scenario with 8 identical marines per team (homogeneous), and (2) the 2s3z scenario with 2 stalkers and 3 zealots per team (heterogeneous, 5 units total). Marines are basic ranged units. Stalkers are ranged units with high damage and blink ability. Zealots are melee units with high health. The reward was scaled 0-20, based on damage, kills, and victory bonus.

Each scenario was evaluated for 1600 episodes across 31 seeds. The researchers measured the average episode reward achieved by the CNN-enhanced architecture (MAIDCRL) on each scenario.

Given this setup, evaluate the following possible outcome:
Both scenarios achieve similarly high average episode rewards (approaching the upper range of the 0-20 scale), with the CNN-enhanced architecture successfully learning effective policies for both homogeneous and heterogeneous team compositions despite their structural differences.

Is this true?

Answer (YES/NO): NO